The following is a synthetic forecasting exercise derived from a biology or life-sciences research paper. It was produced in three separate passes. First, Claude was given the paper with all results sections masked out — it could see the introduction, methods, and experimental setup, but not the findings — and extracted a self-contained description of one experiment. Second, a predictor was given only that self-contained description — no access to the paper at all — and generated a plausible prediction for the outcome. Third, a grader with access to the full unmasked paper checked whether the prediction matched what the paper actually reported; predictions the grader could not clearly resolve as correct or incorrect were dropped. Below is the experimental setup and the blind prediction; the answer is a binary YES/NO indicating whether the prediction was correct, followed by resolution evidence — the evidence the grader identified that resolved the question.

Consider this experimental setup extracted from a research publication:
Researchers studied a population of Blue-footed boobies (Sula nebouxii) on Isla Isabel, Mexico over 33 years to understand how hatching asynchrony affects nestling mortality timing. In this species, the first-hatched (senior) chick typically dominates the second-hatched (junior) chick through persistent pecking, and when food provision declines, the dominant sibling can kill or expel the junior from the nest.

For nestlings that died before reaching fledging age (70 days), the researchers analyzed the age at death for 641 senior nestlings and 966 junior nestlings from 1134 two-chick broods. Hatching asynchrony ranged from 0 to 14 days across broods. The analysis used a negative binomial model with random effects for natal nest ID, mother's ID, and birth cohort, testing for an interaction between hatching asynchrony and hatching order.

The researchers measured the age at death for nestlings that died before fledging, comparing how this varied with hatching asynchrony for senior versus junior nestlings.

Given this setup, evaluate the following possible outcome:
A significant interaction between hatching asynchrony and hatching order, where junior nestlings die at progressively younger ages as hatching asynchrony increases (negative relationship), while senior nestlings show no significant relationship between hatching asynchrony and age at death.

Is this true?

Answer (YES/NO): NO